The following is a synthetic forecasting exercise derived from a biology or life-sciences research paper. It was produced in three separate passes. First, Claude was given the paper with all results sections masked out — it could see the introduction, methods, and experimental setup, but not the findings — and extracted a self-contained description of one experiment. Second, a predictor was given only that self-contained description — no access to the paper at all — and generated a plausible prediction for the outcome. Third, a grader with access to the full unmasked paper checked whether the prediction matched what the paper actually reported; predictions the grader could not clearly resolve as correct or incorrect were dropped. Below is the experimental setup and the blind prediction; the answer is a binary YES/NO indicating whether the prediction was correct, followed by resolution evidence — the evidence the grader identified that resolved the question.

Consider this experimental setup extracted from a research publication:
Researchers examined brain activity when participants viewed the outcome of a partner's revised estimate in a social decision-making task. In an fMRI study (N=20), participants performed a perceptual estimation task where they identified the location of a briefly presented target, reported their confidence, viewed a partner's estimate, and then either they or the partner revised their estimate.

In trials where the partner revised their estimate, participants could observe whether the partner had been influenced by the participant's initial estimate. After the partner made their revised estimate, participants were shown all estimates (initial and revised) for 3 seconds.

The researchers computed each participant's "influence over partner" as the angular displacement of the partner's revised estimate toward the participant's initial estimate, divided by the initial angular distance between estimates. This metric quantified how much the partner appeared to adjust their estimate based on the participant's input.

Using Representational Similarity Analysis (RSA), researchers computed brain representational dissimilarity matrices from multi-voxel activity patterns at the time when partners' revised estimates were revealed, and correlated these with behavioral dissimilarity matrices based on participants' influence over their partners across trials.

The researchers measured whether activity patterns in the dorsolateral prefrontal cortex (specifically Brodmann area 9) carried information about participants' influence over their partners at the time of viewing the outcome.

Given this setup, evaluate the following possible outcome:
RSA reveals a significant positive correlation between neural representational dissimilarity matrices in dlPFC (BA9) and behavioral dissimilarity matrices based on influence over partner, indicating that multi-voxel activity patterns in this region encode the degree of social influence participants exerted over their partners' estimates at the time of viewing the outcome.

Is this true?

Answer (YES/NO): YES